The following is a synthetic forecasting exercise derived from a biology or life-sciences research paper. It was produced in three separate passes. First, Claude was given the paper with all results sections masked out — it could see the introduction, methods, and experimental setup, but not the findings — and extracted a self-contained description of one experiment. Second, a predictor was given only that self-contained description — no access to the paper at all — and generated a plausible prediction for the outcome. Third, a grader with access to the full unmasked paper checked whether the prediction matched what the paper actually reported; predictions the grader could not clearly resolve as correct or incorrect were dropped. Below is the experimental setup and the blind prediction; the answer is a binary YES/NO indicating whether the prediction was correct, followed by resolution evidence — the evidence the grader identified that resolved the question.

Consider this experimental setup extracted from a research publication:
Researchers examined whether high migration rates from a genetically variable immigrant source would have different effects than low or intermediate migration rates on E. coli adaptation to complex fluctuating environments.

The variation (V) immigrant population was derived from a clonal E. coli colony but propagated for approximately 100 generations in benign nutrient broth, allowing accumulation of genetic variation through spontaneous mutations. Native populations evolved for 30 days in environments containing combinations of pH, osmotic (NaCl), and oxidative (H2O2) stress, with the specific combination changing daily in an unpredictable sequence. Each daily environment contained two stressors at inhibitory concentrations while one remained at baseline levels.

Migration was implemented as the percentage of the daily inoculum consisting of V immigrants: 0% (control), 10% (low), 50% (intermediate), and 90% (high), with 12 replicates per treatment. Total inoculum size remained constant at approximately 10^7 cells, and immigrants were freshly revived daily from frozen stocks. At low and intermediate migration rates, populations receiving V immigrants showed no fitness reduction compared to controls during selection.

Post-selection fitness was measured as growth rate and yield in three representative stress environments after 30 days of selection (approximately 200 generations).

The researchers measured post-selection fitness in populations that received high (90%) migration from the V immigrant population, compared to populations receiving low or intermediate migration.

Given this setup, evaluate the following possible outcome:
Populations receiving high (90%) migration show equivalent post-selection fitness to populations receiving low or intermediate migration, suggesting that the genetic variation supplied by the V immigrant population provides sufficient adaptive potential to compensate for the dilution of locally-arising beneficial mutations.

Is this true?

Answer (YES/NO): NO